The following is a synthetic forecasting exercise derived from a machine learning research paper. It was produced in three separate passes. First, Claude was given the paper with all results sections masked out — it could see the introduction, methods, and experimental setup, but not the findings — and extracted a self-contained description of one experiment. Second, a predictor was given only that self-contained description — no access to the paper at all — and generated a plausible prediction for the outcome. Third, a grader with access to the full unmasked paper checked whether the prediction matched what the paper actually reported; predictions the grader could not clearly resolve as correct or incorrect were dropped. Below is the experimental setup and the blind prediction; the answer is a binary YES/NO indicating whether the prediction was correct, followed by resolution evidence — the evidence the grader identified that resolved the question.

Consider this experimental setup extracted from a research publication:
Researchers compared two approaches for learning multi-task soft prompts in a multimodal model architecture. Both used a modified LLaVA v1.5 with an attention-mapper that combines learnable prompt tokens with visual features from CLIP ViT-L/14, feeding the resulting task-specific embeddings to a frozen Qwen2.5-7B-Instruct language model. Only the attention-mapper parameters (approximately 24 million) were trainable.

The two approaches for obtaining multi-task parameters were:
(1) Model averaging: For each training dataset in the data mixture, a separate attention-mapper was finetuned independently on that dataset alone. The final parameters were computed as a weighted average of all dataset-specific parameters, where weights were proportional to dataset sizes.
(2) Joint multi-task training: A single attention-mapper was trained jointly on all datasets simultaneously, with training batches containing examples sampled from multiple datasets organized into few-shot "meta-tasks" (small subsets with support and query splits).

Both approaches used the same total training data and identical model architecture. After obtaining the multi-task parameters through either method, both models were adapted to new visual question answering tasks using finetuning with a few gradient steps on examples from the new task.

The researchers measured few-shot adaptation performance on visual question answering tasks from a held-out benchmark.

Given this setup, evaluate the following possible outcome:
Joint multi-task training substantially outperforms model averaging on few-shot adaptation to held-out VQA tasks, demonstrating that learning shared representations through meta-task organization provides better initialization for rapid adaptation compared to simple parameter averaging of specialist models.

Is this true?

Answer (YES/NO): NO